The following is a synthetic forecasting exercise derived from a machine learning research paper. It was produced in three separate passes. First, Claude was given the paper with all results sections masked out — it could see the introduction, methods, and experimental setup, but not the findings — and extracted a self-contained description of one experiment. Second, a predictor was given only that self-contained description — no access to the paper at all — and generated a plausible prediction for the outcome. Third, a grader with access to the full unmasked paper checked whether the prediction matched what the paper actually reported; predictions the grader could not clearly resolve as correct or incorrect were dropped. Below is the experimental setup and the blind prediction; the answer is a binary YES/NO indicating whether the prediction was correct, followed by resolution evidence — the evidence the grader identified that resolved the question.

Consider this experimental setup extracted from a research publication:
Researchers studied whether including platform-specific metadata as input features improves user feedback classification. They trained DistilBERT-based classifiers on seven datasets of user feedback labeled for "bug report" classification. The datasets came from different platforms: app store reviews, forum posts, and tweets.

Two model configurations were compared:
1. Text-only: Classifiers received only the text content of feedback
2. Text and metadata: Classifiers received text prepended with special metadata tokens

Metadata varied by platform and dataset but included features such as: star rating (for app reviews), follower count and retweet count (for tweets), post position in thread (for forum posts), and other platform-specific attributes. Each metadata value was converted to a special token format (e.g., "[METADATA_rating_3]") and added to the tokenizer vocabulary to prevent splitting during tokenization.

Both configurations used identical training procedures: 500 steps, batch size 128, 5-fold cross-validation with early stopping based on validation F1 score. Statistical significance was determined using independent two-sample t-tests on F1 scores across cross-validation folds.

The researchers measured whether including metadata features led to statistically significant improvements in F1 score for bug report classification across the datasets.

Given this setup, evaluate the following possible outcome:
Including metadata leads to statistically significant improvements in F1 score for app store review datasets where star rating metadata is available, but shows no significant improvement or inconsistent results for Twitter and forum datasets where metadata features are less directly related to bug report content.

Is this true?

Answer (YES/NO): NO